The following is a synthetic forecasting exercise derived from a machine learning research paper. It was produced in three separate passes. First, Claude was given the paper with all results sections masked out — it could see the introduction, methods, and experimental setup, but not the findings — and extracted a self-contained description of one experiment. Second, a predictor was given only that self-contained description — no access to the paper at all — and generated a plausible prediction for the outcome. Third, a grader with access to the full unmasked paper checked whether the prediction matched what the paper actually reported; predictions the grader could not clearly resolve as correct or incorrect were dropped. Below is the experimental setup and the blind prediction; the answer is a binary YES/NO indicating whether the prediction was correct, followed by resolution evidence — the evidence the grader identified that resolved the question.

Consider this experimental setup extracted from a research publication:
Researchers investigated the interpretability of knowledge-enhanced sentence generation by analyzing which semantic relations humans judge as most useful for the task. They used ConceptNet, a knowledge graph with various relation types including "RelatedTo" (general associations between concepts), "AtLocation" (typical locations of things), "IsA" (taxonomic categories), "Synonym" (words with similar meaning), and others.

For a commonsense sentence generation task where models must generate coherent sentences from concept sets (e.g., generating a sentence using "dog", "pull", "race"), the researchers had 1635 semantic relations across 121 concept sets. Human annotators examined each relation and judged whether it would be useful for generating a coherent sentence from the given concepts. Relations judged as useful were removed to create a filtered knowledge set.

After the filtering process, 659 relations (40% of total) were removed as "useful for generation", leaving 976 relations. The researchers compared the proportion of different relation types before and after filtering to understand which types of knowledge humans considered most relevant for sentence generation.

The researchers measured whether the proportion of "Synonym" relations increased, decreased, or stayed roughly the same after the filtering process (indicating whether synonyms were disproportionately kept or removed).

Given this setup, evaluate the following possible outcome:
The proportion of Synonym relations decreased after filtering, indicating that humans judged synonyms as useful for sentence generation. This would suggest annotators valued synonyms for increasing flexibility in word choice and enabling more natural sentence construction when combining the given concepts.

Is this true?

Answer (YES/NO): NO